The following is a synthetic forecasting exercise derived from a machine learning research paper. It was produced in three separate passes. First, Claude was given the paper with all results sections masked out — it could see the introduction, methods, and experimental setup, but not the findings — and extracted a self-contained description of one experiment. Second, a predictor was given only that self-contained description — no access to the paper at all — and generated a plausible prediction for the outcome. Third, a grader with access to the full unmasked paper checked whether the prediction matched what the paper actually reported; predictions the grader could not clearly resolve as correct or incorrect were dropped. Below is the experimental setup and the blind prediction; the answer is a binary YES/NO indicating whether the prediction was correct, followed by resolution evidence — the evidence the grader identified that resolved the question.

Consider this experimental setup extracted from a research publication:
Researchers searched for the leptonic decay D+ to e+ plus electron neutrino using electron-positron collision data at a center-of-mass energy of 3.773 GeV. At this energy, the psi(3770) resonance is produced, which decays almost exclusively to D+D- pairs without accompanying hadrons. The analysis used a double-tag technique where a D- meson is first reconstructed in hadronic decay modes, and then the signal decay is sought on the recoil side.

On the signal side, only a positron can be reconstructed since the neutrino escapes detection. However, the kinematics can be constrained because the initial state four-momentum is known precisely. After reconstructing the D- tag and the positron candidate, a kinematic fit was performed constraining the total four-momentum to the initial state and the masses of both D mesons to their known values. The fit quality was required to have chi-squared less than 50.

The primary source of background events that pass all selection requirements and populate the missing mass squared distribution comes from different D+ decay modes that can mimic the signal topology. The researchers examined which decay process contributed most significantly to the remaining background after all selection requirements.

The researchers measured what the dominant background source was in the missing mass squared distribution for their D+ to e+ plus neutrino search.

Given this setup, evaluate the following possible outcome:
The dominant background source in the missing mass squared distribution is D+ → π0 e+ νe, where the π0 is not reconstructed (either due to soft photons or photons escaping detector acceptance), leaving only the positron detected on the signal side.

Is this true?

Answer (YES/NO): YES